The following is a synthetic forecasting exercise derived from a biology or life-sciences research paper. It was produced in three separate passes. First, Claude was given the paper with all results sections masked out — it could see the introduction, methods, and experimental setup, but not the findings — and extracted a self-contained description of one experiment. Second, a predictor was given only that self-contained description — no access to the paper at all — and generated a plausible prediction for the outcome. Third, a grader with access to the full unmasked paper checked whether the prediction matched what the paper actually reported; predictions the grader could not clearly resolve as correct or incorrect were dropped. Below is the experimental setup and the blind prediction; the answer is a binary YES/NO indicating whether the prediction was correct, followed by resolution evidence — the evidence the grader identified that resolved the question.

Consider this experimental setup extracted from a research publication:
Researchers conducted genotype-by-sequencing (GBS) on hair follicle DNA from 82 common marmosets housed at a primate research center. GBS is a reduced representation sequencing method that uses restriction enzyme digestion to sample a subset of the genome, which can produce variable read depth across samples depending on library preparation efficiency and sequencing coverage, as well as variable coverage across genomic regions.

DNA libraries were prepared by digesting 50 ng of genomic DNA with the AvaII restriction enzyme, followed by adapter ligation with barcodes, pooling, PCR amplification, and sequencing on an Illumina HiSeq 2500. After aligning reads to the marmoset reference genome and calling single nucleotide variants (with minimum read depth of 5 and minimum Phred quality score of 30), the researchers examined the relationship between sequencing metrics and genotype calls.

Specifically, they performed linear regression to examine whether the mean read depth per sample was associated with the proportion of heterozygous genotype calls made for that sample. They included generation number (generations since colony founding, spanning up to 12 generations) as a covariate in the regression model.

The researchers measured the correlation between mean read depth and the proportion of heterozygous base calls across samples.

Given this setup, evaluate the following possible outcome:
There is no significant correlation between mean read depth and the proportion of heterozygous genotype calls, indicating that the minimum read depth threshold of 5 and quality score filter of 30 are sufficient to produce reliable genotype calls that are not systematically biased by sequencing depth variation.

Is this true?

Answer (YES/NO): NO